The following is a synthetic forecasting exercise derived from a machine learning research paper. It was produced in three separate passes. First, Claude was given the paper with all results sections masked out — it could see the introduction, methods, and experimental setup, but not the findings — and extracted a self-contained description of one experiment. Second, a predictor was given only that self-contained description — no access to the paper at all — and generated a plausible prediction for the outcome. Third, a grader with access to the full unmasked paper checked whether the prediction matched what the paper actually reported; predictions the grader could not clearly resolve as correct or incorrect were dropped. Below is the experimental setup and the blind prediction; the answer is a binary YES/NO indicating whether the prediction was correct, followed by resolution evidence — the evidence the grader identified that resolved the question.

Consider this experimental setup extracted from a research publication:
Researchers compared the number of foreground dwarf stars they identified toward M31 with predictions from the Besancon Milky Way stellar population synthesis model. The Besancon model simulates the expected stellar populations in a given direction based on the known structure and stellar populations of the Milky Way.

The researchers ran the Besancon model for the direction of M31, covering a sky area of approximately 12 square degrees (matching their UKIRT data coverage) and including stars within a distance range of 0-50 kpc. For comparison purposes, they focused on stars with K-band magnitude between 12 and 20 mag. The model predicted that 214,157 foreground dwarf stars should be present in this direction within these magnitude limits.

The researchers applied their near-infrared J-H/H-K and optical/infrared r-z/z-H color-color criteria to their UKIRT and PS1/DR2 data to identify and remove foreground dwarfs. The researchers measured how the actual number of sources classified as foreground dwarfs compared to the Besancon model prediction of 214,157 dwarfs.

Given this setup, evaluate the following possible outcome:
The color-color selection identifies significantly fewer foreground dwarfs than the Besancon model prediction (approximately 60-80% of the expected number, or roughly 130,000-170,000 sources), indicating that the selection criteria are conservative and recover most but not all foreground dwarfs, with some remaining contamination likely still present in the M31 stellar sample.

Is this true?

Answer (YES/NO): NO